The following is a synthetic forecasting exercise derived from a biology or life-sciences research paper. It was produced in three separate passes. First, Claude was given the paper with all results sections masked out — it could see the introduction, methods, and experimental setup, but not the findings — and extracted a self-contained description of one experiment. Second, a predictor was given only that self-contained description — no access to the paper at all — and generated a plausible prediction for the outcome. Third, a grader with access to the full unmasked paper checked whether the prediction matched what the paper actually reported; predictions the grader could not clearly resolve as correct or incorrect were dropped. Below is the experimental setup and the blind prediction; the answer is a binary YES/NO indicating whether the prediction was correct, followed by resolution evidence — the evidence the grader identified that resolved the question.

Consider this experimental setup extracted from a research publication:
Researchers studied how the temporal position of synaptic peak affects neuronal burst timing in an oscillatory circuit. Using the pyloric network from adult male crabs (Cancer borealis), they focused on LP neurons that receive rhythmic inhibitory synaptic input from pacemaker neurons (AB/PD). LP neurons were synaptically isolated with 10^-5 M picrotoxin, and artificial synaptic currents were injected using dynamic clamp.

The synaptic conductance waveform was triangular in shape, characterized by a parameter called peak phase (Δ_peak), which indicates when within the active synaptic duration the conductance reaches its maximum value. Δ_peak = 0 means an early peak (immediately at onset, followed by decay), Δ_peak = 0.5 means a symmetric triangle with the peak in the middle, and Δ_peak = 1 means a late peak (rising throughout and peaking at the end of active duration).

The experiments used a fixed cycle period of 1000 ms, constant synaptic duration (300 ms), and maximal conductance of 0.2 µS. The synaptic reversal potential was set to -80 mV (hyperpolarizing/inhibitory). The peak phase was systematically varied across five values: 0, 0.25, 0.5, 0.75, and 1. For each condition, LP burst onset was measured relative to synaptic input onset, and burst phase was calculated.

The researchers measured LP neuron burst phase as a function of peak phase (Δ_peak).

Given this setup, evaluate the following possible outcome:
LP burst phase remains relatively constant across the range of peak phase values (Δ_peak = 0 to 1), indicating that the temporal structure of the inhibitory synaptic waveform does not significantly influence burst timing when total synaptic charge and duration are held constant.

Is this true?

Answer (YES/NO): NO